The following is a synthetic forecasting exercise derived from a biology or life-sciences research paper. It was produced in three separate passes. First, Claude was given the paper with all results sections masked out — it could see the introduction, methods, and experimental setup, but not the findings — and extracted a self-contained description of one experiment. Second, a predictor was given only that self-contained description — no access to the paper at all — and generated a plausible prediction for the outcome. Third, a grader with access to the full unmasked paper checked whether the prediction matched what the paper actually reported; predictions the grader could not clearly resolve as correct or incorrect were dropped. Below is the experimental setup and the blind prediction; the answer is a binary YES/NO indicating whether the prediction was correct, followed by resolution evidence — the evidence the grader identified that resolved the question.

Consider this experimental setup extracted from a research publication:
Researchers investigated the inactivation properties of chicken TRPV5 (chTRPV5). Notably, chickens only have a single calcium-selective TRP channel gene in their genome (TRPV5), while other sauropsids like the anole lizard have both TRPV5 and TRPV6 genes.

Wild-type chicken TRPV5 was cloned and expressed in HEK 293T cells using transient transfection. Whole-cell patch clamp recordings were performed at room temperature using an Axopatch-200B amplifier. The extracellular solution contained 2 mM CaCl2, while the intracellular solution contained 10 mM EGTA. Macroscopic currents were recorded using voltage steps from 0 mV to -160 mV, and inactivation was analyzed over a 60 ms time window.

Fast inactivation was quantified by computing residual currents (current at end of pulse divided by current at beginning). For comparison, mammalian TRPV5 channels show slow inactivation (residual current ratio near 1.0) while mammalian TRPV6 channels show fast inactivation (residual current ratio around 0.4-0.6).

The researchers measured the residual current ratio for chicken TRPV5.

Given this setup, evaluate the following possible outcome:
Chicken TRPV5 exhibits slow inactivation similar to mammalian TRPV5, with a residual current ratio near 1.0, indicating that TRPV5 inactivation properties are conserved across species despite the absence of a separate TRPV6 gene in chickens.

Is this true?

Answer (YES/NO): YES